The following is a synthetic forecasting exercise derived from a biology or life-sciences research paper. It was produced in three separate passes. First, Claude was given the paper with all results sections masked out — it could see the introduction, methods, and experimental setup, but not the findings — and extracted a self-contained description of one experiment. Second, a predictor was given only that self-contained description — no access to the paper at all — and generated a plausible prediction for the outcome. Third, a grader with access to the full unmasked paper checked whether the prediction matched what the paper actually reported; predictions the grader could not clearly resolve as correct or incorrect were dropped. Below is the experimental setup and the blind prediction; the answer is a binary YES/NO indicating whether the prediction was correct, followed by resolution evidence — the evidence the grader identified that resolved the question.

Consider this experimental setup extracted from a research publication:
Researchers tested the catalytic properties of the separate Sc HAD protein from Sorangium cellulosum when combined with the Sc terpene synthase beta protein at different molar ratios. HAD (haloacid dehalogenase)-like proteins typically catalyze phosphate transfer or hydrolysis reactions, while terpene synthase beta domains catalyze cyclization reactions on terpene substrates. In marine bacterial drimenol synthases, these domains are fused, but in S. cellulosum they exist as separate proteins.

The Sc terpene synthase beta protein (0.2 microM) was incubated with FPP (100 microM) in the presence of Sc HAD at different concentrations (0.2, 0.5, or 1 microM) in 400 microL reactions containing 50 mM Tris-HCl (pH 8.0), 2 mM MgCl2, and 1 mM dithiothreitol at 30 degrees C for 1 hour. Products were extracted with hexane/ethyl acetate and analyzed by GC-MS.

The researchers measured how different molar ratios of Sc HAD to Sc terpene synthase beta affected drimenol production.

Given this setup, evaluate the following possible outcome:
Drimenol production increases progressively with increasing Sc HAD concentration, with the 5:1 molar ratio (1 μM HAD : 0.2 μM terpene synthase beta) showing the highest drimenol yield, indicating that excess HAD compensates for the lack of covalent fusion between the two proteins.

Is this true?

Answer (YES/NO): NO